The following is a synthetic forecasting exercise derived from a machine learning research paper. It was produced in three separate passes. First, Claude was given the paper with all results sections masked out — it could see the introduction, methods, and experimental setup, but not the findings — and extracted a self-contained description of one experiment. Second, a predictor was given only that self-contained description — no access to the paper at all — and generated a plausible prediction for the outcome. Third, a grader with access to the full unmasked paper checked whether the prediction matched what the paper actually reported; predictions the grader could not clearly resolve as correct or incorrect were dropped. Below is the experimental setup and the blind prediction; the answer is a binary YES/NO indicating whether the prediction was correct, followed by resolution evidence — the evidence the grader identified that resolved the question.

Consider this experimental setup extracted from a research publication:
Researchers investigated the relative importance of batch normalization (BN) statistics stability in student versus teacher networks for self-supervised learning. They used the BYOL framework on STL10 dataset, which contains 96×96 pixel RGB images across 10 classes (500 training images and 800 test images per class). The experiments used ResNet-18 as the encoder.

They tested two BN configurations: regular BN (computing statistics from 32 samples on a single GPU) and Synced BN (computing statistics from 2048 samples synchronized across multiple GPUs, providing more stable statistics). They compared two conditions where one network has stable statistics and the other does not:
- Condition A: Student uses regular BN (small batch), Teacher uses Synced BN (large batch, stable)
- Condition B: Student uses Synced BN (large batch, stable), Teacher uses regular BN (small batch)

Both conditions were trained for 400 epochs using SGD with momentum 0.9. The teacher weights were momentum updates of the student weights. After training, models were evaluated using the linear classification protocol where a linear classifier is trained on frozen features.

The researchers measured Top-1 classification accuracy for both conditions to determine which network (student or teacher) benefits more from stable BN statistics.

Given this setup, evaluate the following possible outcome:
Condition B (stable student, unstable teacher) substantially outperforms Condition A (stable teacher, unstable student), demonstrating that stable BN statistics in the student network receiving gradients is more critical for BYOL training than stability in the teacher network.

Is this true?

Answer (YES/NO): NO